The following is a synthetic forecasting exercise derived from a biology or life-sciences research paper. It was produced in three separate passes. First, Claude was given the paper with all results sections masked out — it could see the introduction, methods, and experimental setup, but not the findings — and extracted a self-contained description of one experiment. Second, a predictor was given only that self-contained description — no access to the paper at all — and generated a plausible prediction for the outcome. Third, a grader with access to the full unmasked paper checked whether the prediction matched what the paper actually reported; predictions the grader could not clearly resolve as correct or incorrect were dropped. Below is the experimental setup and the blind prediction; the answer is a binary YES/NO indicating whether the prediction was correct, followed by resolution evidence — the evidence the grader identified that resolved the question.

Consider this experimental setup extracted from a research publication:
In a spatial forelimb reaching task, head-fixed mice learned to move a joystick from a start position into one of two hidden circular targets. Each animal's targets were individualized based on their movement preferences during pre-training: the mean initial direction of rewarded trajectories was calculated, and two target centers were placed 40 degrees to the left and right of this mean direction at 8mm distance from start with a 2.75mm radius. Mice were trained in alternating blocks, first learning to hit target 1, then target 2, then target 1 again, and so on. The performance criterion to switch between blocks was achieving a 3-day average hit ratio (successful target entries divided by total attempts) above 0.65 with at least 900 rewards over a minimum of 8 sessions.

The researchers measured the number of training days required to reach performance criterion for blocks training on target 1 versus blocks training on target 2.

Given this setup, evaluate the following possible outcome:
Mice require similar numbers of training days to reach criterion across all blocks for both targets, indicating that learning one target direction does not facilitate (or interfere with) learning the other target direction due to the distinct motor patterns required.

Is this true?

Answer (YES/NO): NO